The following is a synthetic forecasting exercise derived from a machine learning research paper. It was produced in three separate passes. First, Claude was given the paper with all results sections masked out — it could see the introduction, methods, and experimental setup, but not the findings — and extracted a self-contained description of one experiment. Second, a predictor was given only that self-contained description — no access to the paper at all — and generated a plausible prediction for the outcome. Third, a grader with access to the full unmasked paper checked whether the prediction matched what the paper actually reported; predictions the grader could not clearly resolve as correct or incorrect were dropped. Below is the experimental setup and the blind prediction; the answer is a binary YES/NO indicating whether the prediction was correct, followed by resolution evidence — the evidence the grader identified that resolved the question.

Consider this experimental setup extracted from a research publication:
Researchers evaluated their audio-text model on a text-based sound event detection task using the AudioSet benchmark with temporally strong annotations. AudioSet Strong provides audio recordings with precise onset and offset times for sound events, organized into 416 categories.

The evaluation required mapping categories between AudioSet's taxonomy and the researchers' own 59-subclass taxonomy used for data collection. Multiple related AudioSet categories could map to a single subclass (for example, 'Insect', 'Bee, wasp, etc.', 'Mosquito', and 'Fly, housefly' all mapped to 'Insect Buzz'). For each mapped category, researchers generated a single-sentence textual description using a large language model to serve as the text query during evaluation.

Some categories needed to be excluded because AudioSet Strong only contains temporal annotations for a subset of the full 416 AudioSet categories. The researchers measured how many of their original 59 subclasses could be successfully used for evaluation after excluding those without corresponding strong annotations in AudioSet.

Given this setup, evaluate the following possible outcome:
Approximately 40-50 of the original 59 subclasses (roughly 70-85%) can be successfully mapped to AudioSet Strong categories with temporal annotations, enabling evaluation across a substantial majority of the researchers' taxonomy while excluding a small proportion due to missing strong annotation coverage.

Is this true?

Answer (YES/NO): YES